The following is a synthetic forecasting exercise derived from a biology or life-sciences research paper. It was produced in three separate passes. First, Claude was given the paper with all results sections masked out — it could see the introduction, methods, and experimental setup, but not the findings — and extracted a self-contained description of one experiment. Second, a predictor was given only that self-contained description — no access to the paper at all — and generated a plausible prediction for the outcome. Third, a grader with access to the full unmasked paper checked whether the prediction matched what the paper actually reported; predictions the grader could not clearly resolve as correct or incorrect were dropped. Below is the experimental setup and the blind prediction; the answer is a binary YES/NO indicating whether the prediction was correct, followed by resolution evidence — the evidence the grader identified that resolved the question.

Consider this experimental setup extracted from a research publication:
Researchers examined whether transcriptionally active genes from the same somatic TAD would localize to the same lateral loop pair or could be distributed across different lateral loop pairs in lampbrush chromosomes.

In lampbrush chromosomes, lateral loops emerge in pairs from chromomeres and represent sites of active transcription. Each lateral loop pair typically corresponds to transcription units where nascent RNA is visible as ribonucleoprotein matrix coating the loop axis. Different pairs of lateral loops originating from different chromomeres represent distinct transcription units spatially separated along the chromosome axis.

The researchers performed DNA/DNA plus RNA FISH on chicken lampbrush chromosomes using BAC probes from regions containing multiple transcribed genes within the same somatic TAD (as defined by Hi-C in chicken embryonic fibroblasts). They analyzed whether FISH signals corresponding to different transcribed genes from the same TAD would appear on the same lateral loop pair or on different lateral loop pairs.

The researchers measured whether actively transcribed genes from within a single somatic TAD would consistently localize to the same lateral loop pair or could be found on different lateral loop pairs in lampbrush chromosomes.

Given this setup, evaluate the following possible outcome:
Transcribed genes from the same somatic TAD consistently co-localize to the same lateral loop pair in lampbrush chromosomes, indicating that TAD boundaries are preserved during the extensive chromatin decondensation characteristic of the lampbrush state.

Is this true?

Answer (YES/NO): NO